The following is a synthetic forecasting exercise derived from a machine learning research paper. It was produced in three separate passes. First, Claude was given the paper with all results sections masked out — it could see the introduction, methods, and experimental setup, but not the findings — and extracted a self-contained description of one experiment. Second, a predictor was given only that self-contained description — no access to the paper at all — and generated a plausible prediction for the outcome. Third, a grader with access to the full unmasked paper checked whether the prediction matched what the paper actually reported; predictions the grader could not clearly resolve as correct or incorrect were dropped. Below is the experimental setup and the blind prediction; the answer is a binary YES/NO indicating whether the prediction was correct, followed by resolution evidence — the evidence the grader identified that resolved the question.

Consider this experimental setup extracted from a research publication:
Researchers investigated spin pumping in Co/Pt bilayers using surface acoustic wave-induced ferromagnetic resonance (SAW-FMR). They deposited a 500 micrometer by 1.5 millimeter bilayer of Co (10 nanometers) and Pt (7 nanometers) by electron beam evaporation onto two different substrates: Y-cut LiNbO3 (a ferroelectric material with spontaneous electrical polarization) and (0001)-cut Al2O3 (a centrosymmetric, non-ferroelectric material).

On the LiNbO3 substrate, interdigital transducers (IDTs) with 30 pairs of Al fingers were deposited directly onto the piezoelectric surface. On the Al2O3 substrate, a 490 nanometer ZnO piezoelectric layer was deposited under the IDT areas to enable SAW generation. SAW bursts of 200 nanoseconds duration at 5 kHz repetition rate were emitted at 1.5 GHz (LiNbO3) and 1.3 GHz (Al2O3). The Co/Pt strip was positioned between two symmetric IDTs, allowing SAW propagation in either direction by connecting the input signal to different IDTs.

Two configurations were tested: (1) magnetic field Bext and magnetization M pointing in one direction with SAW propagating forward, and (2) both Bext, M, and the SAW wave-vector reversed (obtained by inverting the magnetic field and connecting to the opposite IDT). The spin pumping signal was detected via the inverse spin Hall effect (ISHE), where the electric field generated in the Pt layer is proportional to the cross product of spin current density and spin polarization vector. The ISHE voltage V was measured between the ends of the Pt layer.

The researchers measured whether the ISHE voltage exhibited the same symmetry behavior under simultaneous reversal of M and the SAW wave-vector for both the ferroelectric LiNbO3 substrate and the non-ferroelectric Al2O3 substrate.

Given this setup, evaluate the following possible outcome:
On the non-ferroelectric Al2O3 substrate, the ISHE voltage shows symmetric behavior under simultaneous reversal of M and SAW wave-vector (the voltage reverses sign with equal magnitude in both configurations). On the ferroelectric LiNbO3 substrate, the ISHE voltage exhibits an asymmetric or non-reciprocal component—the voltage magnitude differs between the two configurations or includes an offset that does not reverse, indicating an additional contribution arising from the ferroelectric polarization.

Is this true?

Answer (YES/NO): YES